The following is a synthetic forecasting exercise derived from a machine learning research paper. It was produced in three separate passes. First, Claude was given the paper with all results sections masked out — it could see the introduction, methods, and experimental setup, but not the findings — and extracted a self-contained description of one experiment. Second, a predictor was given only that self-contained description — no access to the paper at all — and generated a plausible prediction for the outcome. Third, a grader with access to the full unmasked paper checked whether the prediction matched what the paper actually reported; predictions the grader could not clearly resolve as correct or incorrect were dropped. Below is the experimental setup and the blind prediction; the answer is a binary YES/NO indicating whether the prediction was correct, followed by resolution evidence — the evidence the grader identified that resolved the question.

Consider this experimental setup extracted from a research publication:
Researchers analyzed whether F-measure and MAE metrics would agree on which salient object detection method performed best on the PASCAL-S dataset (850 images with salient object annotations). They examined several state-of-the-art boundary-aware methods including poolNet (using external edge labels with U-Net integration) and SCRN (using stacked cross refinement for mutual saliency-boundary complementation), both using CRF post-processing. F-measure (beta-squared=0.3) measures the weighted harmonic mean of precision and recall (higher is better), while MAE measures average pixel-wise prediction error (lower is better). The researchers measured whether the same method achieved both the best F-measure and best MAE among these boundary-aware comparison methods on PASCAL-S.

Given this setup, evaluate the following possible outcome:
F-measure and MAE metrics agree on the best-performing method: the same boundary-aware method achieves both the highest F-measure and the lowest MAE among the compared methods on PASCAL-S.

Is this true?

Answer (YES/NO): NO